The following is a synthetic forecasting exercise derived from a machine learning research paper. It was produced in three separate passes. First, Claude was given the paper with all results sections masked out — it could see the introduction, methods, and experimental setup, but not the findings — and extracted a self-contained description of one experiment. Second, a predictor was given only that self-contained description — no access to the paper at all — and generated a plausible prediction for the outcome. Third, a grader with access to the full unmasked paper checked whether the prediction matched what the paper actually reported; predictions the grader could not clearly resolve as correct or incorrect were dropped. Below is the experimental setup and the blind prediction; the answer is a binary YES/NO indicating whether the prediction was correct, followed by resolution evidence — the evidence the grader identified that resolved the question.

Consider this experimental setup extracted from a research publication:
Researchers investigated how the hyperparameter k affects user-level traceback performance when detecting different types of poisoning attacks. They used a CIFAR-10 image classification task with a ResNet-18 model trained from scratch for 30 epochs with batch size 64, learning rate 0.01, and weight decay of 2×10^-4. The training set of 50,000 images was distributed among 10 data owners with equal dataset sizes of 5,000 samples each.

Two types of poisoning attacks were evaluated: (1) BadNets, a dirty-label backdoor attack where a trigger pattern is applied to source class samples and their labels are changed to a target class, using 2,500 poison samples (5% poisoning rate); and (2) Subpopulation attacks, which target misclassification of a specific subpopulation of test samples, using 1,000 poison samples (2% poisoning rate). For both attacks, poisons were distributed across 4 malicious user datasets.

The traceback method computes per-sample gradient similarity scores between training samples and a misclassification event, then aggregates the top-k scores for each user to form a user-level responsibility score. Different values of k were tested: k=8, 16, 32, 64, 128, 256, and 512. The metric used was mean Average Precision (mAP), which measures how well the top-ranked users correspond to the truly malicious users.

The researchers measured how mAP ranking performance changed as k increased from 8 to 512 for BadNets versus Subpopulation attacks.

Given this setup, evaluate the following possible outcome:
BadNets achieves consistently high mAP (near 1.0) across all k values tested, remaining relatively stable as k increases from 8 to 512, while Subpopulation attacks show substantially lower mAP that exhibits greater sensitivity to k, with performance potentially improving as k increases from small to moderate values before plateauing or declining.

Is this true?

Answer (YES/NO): NO